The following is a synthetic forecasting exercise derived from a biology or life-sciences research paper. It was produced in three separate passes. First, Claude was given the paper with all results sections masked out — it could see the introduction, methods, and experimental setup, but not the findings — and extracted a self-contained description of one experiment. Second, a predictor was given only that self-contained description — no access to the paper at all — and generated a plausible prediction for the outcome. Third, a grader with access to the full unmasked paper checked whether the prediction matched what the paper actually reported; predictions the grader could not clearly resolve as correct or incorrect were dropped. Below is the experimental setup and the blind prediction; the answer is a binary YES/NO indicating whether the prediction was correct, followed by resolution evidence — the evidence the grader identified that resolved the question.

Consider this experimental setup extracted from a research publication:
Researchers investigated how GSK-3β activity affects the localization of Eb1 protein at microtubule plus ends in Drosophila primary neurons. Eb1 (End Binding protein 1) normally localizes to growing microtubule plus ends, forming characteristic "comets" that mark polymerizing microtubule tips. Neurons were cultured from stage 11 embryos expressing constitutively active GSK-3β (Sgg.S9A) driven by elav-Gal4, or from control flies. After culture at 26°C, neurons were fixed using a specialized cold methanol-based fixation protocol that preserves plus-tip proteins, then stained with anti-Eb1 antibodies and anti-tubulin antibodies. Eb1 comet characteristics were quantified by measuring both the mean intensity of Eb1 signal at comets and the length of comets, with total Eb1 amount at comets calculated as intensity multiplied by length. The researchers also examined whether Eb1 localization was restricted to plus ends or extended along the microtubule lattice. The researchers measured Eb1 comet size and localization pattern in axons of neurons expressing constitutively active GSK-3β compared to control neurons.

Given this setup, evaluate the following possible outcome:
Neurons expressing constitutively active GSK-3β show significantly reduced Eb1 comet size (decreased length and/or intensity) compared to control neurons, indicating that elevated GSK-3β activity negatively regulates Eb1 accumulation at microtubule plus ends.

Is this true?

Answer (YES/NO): YES